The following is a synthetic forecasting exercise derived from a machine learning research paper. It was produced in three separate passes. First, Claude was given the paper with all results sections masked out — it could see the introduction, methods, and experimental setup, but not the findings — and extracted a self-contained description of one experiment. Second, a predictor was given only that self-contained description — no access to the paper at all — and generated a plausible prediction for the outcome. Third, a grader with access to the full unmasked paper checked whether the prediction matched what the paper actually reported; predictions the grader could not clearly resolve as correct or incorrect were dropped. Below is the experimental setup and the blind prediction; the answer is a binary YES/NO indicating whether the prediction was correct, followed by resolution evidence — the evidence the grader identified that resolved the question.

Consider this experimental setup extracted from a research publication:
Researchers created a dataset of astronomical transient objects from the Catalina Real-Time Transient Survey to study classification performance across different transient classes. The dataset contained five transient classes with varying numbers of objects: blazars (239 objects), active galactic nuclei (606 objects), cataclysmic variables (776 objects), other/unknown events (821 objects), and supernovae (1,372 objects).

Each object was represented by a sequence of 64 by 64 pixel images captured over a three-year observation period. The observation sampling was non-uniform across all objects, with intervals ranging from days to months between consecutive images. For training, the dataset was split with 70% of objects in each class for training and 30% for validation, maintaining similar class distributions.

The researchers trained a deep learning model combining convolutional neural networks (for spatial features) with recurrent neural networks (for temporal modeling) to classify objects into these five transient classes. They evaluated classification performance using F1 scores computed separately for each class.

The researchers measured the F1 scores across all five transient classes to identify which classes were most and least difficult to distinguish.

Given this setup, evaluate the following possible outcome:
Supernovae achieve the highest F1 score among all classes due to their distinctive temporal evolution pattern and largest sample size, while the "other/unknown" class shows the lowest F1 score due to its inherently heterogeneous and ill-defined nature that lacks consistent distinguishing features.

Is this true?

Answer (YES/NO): NO